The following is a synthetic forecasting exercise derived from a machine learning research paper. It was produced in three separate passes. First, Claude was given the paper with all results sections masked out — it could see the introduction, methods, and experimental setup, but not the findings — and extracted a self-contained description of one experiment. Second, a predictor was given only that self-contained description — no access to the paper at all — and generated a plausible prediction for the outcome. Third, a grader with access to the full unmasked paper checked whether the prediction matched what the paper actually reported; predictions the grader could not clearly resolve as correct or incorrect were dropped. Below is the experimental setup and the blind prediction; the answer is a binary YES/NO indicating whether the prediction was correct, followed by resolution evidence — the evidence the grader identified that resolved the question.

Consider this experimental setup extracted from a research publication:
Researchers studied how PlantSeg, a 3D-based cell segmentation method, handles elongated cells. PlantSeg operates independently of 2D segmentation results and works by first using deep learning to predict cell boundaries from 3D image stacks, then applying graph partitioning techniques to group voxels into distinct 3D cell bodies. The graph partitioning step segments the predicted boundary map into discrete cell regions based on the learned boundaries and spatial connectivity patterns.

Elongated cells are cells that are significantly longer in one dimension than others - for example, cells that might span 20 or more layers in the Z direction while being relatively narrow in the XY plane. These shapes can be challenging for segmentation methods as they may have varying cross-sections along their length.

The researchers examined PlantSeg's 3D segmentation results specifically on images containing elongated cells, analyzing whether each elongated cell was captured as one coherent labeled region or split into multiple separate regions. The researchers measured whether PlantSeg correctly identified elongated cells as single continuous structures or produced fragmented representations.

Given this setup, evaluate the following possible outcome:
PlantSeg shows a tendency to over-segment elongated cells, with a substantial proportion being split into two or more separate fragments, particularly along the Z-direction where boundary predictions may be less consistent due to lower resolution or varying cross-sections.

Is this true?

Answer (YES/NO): NO